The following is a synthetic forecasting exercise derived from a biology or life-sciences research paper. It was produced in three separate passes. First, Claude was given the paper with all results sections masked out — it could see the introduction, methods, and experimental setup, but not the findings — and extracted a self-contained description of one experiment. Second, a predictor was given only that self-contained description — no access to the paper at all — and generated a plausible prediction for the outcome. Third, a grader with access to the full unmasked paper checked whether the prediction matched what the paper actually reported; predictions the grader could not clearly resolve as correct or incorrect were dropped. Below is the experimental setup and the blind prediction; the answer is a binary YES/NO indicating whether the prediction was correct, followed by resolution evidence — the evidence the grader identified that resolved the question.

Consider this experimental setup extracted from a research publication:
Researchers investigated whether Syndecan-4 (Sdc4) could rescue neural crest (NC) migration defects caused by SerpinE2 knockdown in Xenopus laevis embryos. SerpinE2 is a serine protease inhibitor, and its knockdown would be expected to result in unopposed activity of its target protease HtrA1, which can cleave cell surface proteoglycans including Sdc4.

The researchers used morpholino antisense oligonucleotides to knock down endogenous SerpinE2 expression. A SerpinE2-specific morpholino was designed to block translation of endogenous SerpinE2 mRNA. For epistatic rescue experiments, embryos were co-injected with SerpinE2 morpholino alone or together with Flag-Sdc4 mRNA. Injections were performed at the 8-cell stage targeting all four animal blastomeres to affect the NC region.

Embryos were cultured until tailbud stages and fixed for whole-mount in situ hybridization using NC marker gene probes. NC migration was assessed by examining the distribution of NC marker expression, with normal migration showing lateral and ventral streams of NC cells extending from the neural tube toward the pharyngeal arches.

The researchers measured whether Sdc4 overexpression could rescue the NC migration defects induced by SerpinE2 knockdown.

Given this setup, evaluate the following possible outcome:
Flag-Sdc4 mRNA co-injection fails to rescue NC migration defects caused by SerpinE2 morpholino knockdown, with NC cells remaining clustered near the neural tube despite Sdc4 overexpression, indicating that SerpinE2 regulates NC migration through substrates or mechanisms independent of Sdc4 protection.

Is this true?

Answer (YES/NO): NO